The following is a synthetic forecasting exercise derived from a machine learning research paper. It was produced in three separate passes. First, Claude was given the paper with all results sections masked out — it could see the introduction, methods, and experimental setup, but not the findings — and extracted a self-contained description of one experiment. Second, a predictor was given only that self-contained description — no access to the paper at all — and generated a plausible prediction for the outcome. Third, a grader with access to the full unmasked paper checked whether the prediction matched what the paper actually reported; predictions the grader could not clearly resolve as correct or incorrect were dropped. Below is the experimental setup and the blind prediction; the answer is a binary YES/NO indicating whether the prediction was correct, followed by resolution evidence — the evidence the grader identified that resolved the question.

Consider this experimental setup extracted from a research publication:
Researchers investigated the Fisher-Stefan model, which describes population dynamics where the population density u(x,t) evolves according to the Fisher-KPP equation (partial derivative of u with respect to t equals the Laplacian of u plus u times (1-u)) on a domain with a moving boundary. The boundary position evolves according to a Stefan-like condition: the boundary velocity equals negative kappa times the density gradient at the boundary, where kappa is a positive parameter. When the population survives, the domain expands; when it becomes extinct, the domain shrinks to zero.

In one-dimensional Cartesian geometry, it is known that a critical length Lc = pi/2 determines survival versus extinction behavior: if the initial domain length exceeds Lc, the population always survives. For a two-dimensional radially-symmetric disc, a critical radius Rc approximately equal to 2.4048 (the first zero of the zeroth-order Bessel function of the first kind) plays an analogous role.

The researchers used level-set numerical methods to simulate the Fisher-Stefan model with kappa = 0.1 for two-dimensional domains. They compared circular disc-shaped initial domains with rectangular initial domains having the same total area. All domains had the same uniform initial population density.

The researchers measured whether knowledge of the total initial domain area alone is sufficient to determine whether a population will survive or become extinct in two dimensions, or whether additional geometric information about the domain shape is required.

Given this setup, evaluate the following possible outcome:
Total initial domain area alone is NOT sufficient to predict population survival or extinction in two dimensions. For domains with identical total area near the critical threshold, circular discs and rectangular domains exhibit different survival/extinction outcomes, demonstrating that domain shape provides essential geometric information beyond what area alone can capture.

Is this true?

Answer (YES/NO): YES